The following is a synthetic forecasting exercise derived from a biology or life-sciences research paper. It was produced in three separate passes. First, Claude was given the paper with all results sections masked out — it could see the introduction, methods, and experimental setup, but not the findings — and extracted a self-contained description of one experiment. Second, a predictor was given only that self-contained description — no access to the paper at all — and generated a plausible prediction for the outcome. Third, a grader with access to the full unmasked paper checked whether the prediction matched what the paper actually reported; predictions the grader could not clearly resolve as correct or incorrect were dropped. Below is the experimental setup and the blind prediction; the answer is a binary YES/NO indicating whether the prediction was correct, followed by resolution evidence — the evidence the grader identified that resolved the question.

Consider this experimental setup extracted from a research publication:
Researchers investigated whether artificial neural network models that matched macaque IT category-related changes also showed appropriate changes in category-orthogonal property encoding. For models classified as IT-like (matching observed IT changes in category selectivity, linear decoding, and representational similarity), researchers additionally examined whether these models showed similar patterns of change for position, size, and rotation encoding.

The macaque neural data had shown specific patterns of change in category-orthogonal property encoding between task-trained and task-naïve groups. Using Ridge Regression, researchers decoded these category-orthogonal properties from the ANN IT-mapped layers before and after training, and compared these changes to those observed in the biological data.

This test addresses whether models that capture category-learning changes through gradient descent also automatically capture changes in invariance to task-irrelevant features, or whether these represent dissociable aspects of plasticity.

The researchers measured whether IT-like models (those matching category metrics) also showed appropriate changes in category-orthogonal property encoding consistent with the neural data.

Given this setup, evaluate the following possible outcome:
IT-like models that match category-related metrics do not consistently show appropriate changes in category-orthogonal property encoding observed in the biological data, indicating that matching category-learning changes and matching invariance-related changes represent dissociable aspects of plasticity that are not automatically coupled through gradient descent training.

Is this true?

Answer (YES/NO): NO